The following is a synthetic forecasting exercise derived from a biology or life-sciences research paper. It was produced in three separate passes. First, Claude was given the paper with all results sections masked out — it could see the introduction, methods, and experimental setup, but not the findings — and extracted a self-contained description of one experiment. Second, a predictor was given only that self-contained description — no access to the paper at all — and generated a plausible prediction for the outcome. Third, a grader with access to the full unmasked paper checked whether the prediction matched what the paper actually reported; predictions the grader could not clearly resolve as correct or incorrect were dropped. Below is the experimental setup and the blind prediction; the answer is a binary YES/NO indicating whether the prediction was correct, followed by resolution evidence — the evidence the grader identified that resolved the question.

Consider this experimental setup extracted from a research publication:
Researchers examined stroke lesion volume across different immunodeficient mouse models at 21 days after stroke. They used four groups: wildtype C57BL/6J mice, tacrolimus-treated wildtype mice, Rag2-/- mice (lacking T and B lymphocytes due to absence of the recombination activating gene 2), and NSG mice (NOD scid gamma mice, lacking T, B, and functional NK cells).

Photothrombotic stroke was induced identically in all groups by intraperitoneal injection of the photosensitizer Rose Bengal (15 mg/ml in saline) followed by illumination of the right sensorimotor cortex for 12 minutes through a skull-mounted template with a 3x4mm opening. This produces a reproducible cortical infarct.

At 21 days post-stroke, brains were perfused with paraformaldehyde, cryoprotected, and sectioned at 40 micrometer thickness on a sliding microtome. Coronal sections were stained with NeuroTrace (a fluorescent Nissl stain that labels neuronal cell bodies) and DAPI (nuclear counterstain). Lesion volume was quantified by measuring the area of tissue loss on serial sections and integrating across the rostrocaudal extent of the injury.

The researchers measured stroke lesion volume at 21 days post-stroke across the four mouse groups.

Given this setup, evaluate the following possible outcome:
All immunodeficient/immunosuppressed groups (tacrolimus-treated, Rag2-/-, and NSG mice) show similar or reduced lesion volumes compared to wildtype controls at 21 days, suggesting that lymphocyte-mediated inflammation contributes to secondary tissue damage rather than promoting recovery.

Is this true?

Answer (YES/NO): YES